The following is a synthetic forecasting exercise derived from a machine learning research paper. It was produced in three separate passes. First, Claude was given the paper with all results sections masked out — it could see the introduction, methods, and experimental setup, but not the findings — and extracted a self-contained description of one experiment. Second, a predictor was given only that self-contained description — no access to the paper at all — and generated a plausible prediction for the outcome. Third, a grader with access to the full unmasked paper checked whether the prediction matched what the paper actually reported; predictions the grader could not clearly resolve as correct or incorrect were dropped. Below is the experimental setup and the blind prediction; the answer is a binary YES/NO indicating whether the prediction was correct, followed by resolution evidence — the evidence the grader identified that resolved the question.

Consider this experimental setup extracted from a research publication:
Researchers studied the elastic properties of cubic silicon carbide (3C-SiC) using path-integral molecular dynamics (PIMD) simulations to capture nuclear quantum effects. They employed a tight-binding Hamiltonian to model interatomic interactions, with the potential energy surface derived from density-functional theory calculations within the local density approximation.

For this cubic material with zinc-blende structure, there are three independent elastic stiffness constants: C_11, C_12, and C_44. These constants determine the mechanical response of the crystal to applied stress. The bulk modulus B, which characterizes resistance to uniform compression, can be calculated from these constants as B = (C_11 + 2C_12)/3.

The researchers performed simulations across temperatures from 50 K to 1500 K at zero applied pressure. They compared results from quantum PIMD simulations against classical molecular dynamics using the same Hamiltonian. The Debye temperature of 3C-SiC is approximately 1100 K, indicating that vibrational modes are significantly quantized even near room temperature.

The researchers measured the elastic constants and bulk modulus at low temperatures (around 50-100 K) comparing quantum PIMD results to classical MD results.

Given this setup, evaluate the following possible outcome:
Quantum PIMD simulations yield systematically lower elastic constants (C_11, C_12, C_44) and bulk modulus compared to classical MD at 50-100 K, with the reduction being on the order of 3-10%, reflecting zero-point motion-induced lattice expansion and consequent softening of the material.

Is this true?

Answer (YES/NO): YES